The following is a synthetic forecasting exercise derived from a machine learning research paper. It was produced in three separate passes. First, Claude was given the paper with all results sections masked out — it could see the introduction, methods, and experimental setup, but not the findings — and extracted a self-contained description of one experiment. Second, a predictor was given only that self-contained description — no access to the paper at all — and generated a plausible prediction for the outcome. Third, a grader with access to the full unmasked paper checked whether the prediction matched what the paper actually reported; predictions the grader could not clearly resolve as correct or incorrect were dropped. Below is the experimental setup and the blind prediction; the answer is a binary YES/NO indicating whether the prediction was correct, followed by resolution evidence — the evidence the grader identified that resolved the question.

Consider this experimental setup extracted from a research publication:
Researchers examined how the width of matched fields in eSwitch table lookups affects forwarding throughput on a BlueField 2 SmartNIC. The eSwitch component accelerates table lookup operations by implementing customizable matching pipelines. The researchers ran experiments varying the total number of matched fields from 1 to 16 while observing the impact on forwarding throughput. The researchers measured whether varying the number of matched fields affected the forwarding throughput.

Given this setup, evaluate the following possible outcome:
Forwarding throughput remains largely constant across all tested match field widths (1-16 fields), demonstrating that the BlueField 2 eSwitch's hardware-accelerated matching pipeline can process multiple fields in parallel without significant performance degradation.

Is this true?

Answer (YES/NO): YES